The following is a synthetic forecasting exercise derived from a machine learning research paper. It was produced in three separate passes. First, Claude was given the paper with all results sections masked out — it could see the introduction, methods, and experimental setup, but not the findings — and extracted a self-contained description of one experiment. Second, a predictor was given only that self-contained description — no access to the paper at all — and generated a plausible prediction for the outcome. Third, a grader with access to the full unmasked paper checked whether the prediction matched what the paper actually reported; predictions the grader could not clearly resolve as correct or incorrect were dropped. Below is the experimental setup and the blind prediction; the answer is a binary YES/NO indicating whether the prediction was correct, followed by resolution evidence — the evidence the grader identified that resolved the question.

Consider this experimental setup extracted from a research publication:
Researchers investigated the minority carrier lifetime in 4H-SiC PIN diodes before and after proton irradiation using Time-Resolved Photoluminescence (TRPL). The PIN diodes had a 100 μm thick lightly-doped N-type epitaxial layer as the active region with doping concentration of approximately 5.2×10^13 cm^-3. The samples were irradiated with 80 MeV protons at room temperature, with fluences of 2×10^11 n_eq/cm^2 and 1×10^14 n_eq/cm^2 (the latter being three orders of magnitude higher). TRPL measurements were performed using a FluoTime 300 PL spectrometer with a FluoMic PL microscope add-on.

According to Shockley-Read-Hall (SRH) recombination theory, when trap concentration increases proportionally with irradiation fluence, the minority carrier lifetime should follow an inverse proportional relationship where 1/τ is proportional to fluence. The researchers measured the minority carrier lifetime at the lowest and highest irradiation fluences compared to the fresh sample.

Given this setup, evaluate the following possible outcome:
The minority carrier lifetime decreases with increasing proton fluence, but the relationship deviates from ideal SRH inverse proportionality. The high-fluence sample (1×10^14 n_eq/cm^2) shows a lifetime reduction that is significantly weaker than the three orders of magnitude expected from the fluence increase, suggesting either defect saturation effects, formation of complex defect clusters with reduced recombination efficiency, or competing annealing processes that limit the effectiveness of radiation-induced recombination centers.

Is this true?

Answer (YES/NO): YES